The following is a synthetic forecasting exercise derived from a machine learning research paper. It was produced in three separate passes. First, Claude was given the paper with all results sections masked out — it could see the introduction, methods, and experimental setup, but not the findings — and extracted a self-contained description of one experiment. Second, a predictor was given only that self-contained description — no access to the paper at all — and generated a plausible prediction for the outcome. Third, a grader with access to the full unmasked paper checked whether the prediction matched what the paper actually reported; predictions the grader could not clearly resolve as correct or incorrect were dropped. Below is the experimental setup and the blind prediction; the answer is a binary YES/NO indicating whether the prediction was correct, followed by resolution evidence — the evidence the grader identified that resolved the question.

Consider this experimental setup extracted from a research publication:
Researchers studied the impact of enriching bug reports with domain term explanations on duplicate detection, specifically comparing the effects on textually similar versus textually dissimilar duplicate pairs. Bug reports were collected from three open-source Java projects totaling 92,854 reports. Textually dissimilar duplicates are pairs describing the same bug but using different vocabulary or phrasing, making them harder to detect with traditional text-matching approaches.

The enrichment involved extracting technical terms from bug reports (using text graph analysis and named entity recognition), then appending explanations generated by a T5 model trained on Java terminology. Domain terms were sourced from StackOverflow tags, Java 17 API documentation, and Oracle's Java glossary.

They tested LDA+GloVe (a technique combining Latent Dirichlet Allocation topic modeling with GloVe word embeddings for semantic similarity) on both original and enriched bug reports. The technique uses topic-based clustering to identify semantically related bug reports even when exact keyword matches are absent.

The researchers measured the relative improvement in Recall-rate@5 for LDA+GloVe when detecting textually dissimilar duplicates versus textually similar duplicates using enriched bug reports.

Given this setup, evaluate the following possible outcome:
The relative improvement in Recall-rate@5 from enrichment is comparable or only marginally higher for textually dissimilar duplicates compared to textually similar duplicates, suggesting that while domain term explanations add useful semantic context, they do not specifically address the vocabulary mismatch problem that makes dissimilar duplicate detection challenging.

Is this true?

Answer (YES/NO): NO